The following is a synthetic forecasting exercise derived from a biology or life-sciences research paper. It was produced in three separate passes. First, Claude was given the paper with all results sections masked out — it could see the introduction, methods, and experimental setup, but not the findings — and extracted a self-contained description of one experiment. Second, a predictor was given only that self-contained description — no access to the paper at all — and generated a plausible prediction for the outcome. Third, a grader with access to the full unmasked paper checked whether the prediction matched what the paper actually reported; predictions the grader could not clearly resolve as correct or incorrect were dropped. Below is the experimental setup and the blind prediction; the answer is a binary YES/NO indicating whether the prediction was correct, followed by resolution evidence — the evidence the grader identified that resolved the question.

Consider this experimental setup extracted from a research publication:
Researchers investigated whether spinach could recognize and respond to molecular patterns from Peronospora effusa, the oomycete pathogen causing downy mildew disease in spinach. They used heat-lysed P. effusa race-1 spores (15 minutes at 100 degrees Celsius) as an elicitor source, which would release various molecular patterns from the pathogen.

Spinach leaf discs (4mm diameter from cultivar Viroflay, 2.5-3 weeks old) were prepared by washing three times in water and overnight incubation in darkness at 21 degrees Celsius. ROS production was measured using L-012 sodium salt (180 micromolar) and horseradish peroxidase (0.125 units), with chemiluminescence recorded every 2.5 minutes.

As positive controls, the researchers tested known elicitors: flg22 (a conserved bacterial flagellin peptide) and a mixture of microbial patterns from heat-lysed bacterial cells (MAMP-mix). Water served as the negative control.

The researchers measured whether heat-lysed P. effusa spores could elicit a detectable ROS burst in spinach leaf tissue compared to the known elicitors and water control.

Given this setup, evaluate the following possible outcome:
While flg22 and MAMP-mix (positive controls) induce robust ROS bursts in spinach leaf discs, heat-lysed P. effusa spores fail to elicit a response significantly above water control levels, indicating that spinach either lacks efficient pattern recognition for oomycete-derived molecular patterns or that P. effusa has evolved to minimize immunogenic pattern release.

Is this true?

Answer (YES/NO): NO